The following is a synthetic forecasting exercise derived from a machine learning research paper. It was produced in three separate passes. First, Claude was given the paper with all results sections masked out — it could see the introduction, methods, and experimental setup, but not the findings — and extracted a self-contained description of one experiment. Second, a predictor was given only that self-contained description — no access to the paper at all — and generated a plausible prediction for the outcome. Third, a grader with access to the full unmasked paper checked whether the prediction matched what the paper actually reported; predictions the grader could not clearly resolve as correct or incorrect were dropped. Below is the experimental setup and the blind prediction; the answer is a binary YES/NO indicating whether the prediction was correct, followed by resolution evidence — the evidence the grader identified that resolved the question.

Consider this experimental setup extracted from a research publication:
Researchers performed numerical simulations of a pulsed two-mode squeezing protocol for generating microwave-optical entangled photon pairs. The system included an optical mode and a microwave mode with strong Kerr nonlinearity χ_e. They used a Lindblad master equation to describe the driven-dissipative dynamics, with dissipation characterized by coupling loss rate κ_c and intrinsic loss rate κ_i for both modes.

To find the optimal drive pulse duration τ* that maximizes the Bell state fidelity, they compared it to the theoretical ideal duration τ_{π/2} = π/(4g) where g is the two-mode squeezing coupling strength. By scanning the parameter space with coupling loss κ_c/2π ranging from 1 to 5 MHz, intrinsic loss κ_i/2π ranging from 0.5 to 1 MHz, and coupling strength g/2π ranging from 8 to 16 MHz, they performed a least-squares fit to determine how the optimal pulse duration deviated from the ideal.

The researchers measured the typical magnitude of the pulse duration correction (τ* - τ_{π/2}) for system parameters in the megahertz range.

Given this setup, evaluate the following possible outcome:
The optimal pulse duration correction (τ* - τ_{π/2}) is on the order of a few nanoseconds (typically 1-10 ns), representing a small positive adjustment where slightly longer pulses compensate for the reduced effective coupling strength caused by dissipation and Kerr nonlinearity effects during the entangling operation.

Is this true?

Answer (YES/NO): NO